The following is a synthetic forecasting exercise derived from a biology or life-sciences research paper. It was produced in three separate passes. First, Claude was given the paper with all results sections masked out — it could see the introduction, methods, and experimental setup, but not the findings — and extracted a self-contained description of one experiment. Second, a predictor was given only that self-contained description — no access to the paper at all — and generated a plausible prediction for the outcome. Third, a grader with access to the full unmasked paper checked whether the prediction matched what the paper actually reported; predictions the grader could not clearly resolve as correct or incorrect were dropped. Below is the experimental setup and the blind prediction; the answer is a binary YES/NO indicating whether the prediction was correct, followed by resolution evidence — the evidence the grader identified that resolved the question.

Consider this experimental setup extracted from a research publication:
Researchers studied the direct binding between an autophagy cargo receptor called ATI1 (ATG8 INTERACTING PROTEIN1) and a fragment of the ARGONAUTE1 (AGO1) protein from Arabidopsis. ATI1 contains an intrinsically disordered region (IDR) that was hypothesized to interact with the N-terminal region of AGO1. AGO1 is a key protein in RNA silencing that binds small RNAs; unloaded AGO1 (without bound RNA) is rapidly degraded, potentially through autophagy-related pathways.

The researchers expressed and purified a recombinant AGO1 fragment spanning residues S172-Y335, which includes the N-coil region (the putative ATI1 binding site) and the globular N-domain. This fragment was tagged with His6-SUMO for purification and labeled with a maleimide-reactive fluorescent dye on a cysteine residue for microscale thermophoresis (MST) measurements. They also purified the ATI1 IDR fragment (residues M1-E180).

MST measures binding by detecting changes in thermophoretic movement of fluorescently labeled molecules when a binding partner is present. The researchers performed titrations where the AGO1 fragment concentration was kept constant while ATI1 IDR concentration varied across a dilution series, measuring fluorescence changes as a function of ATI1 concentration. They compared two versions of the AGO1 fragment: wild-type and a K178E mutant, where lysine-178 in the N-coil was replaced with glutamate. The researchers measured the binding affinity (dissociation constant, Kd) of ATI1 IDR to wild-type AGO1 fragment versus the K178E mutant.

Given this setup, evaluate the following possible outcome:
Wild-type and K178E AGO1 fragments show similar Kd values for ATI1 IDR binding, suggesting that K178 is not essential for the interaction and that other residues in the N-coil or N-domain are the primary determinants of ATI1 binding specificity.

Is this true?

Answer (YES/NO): NO